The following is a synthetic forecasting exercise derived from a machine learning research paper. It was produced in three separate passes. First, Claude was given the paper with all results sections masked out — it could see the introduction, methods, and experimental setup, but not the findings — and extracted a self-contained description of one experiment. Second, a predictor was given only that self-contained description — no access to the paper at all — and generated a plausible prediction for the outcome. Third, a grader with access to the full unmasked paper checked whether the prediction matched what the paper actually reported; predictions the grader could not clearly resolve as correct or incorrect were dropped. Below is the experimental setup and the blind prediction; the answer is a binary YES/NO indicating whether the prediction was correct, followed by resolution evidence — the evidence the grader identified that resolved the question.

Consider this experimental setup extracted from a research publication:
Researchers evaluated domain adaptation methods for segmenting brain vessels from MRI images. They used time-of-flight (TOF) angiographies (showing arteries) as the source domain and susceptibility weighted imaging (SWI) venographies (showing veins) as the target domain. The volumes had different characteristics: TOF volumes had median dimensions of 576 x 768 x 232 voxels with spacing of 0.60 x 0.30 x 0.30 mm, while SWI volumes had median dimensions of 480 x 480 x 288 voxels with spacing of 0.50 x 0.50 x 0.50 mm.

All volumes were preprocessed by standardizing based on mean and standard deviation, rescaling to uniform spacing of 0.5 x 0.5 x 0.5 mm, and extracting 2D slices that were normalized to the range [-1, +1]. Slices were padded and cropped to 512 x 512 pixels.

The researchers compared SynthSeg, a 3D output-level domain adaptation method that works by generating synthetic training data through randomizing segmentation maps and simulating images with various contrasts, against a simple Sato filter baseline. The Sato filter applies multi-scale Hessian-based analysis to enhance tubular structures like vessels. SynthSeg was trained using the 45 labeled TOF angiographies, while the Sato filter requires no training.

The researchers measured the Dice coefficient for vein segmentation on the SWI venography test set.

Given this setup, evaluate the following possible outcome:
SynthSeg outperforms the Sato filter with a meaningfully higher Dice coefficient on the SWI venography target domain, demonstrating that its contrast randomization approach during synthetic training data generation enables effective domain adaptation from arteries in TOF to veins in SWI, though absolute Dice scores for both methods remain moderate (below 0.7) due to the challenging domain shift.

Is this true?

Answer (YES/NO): NO